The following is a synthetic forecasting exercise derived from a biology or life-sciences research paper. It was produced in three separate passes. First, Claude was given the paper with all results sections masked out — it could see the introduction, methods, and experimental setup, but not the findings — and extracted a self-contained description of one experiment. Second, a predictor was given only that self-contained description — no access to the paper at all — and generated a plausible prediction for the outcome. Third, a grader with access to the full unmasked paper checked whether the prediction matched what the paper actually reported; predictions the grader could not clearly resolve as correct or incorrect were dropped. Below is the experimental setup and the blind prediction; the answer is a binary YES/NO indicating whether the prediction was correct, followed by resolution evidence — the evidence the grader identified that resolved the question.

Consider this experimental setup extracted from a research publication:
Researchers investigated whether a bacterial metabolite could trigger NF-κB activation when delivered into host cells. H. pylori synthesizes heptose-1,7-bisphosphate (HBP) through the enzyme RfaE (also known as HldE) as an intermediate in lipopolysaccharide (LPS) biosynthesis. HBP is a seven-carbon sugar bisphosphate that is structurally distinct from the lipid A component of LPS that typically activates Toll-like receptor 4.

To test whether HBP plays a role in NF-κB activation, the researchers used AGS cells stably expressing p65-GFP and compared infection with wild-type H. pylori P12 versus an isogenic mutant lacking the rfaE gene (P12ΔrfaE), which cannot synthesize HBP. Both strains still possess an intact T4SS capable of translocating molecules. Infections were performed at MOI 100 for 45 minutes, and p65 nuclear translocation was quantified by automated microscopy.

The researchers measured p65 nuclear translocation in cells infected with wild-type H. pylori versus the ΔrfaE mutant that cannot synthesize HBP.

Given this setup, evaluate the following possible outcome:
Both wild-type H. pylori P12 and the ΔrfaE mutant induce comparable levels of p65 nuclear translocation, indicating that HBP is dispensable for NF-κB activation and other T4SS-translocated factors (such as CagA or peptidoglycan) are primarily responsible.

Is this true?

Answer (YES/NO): NO